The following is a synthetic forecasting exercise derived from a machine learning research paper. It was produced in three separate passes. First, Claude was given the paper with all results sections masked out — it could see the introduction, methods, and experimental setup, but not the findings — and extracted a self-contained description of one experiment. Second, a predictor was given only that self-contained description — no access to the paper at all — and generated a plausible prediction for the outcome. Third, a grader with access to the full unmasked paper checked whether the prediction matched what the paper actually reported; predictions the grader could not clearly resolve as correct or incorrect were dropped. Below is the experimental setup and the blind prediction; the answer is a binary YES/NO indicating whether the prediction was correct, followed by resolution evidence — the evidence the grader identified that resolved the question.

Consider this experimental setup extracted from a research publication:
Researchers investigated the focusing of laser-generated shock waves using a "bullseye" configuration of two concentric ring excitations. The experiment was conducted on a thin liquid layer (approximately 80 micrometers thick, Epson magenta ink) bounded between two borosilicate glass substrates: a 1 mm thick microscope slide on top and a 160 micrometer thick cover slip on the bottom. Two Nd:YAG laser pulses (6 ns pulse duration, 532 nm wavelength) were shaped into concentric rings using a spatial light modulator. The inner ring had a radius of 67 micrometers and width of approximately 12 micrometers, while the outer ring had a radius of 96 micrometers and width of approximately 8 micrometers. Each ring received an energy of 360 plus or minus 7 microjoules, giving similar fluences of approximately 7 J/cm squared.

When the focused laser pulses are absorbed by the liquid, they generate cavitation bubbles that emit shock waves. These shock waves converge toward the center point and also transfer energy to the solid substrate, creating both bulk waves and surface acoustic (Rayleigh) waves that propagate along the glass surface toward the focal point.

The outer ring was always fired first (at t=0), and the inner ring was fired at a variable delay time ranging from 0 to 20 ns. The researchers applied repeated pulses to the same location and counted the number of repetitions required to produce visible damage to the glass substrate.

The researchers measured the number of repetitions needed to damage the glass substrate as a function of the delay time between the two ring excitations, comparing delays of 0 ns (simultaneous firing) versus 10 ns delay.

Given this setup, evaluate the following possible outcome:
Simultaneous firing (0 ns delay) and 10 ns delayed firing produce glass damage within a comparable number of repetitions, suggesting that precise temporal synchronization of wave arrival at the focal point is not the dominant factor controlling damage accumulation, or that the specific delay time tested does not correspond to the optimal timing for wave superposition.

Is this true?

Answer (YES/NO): NO